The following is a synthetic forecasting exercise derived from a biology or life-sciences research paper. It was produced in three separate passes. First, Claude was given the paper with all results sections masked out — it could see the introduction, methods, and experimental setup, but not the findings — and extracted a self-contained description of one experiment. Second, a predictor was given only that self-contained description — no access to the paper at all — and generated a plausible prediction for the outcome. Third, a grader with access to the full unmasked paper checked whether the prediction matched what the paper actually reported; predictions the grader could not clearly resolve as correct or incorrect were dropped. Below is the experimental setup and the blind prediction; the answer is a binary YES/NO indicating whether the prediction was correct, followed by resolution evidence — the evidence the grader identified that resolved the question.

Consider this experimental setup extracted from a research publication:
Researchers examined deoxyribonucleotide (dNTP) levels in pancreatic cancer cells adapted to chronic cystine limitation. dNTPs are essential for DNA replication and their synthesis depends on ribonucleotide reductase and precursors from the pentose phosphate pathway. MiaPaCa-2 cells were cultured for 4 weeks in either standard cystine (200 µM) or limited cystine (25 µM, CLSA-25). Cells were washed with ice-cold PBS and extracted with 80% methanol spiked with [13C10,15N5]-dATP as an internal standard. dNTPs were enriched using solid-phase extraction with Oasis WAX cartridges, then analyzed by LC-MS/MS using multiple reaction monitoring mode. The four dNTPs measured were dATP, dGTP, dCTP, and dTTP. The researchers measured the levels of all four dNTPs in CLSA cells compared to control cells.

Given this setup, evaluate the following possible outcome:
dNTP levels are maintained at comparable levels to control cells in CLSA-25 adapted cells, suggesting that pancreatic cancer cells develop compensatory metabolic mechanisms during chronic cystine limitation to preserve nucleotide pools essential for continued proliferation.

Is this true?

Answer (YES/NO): NO